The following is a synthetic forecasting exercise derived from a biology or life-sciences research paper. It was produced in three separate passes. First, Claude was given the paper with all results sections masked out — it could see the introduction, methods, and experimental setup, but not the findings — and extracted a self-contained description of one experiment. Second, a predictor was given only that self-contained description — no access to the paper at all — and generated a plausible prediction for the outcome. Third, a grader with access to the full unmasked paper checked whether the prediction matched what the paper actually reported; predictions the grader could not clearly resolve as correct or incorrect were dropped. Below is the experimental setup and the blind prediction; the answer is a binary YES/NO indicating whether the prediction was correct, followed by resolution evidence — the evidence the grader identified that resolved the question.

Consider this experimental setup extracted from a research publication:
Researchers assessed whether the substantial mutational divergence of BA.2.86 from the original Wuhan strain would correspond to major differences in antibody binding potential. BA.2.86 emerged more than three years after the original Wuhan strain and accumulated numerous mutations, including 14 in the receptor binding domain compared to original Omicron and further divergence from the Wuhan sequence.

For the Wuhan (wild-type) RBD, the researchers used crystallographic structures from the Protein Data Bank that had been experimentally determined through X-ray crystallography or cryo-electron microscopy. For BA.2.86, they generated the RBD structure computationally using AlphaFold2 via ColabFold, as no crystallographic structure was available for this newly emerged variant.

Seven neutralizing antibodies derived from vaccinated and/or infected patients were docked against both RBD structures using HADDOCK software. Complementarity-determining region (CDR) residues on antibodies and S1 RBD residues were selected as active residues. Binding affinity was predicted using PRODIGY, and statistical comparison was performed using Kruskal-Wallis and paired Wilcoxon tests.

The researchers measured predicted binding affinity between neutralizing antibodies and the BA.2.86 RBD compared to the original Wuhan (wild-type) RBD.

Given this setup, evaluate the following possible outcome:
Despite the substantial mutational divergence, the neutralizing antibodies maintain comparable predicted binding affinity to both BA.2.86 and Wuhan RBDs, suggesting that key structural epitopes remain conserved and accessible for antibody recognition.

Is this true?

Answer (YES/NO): YES